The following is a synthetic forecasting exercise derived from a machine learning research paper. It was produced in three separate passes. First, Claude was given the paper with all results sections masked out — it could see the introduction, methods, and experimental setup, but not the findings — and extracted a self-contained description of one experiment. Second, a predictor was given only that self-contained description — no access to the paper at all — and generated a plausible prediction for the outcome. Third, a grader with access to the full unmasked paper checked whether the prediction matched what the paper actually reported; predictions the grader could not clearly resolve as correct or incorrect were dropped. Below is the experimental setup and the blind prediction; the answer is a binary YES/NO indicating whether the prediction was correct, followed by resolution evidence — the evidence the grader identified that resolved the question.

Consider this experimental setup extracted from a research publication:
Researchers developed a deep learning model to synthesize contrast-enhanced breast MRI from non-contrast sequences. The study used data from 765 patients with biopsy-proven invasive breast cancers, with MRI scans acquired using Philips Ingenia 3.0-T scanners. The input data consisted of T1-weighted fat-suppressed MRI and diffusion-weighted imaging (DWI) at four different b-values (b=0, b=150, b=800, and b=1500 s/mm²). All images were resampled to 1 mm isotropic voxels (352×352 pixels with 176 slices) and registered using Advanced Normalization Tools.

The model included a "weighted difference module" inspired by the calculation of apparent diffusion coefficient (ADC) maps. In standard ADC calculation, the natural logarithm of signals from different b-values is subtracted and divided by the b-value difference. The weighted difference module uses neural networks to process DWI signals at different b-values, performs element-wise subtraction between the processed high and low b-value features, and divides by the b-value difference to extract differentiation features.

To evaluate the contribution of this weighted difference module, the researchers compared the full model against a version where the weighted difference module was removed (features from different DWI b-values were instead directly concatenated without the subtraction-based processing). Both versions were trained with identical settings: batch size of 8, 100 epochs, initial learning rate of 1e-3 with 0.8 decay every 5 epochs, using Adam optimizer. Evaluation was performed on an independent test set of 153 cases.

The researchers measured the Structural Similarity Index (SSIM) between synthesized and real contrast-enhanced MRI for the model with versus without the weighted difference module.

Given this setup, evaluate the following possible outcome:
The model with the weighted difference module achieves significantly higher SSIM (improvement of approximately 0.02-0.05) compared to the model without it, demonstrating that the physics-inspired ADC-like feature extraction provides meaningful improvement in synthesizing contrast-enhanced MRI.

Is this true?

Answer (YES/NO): NO